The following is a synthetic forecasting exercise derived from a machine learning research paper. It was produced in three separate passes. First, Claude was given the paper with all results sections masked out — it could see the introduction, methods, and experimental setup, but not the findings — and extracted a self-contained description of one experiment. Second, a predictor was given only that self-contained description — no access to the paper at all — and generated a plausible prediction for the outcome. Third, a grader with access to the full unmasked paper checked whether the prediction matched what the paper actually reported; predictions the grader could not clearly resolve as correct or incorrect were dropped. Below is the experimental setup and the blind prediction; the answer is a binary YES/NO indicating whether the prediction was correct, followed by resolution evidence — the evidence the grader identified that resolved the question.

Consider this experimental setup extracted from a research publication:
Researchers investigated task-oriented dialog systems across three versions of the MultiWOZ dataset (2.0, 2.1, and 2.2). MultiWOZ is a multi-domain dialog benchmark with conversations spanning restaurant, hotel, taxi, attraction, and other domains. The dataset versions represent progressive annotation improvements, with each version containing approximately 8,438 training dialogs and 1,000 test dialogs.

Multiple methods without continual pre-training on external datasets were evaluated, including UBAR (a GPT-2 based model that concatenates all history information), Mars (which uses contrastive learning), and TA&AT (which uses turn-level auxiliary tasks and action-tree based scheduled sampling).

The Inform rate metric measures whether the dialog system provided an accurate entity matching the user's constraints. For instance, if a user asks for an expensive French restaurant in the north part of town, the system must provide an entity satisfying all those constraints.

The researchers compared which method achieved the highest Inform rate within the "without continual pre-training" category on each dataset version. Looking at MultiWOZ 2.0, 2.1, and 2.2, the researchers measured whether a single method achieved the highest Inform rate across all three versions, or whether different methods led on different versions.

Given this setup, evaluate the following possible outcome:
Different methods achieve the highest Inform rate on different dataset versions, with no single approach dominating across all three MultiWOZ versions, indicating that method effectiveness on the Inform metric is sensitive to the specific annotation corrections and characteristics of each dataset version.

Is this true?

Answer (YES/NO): YES